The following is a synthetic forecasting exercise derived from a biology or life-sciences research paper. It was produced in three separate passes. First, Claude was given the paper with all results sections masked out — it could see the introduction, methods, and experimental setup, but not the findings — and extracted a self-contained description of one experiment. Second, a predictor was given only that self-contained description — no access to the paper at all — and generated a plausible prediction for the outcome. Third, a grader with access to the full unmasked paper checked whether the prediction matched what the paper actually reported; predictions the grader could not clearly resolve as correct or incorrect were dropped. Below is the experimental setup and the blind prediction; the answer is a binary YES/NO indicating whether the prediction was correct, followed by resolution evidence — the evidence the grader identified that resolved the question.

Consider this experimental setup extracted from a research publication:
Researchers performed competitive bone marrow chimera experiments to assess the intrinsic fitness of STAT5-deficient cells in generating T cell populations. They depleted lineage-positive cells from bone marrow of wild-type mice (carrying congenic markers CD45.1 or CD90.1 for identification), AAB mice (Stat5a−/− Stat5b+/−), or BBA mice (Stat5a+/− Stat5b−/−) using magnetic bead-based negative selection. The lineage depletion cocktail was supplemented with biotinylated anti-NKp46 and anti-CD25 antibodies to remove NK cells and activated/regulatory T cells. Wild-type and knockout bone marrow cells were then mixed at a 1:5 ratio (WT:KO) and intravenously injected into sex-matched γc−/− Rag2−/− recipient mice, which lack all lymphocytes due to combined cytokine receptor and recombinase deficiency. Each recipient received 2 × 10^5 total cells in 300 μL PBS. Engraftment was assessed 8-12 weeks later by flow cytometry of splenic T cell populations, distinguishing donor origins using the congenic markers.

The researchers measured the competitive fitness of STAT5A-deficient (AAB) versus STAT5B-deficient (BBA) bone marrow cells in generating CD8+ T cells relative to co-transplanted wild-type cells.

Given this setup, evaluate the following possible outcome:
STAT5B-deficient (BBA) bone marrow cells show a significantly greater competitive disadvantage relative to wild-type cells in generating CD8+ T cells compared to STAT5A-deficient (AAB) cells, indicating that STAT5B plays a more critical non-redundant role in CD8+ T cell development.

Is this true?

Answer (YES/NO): YES